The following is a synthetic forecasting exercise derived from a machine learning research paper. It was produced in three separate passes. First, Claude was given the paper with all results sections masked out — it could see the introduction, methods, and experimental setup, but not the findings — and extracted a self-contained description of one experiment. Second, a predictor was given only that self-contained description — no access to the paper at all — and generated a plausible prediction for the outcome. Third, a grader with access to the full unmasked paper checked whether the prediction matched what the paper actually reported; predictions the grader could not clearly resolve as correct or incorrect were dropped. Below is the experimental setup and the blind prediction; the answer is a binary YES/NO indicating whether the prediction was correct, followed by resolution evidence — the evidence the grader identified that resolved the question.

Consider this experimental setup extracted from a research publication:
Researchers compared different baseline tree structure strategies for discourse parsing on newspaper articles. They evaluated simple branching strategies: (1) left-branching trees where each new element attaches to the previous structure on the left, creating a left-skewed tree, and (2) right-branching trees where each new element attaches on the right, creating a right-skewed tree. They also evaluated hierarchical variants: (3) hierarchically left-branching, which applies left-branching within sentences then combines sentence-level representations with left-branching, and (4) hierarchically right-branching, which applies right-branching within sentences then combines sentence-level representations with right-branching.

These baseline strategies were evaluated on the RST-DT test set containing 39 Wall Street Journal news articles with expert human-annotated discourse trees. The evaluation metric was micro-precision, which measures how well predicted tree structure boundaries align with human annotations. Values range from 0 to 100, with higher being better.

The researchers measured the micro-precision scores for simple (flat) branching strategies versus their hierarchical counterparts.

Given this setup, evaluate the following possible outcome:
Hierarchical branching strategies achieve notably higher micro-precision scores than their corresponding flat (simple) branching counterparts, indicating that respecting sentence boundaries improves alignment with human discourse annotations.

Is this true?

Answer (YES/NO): YES